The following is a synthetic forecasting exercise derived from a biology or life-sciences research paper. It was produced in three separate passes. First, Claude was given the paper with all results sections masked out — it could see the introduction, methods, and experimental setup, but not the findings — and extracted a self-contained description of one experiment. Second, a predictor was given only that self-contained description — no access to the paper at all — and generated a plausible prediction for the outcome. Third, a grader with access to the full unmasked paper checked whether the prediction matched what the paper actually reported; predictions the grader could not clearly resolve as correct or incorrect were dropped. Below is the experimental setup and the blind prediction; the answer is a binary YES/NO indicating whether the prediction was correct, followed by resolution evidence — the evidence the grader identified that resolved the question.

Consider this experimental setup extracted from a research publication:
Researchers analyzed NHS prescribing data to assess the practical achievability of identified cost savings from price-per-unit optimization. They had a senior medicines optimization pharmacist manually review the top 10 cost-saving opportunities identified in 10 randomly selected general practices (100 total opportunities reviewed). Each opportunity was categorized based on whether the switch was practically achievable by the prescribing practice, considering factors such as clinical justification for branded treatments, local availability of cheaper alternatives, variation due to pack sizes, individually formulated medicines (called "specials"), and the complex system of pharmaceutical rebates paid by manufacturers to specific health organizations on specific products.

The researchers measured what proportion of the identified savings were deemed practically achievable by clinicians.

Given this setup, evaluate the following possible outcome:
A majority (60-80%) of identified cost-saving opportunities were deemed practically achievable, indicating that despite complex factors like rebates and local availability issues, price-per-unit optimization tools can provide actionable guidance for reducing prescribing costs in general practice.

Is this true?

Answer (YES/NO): NO